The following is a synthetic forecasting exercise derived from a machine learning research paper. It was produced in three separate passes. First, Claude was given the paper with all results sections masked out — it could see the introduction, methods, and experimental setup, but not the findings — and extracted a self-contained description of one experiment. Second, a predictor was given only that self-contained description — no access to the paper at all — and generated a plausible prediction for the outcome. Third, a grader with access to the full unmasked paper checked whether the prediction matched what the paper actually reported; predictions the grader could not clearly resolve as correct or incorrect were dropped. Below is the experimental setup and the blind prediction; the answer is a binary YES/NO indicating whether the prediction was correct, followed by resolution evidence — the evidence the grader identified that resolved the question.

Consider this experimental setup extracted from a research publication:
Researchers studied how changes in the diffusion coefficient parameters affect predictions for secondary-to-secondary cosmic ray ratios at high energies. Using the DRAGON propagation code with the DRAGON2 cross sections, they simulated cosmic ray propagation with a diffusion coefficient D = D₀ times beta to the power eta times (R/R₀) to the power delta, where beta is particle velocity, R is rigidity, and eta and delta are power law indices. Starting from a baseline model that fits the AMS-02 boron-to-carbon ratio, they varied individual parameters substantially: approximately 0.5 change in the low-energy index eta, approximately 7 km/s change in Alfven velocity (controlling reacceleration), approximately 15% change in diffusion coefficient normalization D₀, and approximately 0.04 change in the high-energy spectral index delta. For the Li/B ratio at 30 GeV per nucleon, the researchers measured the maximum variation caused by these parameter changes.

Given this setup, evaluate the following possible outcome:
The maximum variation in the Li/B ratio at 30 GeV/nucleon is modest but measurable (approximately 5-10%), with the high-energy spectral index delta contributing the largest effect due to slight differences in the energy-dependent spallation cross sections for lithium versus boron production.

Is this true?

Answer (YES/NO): NO